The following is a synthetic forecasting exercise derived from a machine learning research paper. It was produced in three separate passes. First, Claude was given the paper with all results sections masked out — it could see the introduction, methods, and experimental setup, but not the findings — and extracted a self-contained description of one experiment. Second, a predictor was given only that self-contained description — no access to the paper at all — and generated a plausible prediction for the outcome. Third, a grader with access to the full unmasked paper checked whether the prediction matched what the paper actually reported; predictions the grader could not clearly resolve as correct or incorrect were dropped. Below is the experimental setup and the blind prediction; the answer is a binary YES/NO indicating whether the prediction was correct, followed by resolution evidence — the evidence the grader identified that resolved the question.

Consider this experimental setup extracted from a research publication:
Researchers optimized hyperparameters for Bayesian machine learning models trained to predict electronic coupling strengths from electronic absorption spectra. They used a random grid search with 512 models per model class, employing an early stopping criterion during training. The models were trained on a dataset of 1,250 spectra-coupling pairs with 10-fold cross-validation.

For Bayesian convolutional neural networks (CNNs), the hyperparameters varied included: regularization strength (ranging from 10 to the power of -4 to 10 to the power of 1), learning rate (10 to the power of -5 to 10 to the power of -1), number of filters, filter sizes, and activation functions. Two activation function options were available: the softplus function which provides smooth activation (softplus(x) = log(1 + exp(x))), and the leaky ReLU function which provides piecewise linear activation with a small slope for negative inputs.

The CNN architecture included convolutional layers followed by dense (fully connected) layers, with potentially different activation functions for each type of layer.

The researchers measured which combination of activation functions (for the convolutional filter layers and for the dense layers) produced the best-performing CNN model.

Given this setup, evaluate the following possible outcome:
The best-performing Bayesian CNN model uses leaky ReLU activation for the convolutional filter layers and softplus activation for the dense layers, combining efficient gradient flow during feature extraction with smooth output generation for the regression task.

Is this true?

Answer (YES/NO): NO